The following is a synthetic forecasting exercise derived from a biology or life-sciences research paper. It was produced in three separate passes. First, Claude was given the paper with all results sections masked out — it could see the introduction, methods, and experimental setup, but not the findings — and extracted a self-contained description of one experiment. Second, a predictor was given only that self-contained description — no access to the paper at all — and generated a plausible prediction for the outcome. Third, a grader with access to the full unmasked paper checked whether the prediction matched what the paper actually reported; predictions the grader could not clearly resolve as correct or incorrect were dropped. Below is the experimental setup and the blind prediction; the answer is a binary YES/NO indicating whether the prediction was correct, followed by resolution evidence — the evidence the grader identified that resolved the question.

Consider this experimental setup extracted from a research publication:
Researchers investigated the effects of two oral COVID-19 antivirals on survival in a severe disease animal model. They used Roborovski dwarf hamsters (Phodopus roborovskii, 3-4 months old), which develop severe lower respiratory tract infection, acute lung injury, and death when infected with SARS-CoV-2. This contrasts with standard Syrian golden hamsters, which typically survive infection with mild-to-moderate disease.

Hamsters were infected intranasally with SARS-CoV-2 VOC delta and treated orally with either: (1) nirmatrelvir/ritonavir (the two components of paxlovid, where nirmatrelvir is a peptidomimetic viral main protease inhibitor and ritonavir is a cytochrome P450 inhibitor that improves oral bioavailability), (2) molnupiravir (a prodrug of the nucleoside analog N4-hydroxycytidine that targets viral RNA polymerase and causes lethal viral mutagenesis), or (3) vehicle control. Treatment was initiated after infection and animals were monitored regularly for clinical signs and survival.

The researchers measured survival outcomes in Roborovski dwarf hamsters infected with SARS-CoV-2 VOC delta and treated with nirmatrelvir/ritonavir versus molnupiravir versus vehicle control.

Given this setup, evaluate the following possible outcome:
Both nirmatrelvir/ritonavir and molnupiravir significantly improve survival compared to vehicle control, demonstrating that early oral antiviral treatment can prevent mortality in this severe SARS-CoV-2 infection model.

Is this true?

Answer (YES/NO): YES